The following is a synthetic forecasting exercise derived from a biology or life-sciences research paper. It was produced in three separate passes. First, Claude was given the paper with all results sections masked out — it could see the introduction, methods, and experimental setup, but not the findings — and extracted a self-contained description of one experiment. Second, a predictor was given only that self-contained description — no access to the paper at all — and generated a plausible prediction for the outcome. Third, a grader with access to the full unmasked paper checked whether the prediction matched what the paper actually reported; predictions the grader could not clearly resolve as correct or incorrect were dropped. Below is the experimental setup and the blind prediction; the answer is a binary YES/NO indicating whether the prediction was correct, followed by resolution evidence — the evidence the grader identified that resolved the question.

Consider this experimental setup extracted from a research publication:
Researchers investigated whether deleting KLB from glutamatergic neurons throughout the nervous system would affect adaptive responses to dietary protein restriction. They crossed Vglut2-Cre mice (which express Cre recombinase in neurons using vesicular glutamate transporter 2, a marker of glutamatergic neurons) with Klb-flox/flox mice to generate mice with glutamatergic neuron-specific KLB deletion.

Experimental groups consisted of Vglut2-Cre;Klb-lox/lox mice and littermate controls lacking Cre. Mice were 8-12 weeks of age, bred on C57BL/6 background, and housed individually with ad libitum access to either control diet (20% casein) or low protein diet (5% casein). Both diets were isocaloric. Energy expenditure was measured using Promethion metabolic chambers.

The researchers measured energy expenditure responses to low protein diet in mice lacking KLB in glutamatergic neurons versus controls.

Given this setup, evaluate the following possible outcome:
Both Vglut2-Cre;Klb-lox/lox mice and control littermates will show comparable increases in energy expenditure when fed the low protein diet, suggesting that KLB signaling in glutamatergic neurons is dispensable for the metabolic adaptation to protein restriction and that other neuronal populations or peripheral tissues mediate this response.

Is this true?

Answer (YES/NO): NO